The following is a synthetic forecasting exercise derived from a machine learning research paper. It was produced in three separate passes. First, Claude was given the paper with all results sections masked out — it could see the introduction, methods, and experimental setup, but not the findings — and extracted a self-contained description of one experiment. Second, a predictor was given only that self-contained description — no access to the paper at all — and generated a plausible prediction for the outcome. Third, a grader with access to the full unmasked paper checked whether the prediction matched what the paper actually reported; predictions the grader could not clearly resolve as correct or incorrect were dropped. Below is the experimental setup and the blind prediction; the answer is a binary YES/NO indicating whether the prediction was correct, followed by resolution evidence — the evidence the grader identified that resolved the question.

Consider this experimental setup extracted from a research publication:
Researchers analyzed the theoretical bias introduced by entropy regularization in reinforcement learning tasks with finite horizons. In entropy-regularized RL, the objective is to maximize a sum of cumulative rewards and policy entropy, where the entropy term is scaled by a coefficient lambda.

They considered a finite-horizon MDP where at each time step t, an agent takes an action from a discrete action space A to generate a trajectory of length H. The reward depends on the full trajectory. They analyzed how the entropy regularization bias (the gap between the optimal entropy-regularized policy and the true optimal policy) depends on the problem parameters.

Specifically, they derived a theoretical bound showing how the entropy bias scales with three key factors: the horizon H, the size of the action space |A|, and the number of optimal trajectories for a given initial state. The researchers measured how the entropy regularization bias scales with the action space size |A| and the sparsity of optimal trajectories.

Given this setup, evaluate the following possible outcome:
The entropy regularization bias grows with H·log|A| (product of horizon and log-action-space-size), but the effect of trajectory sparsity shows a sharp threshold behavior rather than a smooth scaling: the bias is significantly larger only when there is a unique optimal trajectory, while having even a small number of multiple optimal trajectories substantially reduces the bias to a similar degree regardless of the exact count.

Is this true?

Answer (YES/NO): NO